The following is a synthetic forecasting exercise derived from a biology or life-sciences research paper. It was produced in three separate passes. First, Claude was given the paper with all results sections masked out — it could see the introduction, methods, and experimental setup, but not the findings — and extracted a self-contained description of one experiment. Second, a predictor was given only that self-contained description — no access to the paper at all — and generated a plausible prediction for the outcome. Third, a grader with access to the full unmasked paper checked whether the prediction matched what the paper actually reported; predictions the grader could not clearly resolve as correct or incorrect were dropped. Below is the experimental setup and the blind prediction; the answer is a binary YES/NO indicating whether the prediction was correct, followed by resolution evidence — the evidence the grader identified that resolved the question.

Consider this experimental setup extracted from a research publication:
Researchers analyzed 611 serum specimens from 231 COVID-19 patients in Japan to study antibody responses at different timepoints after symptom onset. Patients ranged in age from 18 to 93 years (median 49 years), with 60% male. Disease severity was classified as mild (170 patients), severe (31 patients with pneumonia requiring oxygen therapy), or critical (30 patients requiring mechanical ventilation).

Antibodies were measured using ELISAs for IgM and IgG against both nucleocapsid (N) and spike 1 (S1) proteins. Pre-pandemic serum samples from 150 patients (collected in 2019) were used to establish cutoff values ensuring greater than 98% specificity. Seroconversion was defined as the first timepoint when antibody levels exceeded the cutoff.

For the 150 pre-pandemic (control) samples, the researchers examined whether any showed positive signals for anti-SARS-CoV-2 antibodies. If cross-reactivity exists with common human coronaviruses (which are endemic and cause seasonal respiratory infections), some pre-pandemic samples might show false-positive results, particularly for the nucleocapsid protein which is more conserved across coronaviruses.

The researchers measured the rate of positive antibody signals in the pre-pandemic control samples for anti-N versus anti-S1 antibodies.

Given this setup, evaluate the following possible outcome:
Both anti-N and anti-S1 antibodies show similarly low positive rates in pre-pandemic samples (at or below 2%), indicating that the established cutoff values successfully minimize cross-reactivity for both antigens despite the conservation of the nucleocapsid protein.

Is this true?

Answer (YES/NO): YES